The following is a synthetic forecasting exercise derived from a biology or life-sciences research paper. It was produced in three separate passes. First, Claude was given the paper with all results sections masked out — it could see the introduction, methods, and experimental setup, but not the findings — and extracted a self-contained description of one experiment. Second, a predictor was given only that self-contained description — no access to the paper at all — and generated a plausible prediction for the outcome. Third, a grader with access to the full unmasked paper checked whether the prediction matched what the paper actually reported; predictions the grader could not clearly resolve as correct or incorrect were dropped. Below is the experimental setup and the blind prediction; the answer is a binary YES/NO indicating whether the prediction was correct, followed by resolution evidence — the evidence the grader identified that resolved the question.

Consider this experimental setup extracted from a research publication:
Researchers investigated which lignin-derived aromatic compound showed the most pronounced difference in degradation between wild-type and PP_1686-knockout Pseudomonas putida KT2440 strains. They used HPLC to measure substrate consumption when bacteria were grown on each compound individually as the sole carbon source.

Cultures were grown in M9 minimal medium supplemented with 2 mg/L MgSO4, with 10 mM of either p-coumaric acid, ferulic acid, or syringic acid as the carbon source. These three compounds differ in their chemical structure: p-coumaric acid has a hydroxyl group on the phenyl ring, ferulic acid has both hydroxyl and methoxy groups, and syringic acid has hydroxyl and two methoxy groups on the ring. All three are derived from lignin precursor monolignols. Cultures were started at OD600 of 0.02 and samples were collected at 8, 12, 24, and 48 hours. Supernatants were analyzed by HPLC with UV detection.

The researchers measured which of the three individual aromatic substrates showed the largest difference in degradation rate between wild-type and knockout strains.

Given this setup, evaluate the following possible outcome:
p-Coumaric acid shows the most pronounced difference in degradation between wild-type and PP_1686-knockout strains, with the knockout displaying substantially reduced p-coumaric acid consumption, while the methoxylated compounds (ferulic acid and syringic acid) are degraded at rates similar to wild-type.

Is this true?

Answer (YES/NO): NO